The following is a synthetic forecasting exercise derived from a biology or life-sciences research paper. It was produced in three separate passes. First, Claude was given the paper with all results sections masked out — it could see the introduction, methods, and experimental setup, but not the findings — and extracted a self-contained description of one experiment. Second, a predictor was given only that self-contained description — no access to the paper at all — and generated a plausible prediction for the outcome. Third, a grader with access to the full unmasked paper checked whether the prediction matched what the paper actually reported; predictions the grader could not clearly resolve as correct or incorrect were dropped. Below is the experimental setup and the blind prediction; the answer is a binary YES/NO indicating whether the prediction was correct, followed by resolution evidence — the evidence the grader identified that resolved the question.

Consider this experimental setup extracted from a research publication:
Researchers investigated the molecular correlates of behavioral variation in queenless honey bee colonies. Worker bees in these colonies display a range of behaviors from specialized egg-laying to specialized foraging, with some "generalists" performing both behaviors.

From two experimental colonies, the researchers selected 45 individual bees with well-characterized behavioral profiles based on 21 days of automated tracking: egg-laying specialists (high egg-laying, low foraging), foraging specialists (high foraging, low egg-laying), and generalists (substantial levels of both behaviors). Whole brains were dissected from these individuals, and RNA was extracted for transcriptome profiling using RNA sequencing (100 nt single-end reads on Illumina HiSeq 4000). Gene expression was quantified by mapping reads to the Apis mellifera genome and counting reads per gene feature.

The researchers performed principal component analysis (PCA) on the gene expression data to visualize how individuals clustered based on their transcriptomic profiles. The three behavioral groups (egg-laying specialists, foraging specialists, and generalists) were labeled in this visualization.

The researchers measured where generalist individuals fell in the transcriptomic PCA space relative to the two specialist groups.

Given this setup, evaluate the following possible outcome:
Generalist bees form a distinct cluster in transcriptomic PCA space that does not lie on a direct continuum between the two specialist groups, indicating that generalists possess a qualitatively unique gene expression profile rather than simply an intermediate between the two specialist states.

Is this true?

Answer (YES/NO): NO